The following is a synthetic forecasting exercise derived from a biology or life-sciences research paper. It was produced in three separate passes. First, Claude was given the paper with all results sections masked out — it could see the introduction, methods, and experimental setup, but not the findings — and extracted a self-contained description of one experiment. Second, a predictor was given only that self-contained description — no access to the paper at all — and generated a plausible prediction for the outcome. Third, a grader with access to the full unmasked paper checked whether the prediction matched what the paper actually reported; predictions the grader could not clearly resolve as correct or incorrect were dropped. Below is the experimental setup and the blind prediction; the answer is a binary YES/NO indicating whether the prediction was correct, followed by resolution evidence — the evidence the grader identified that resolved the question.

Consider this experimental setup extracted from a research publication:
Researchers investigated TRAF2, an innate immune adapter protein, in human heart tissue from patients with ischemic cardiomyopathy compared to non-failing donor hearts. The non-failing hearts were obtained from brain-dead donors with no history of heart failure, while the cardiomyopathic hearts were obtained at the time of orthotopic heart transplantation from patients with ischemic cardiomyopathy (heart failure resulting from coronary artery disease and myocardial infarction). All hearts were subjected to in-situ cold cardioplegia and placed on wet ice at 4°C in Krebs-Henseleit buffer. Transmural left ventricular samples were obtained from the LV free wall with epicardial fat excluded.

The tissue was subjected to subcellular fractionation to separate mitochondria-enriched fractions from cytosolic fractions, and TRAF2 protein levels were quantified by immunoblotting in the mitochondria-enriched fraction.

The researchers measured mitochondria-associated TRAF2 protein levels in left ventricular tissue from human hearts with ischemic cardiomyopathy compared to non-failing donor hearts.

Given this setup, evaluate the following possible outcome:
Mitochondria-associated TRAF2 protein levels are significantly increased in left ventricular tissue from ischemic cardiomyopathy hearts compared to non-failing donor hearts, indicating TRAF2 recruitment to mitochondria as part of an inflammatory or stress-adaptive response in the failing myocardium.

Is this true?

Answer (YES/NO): YES